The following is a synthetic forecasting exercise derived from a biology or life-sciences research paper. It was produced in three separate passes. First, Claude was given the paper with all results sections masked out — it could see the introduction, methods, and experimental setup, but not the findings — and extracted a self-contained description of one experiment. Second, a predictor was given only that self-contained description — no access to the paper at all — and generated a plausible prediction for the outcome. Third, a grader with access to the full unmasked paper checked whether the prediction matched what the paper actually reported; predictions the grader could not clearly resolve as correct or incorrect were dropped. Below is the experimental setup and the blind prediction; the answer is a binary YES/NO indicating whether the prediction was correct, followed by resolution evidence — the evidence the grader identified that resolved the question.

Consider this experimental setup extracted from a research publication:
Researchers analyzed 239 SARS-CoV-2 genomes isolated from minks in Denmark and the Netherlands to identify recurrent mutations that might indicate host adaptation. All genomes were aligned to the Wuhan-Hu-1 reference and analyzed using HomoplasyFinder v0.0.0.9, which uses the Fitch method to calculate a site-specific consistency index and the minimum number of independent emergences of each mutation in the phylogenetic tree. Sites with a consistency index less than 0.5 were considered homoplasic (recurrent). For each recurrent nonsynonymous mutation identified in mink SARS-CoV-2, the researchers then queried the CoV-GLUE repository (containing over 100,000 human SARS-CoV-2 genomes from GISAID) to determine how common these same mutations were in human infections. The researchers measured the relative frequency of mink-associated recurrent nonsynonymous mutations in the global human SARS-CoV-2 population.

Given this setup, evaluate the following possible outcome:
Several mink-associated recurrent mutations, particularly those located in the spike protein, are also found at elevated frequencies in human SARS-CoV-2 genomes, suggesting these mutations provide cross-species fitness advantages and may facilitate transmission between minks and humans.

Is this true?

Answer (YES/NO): NO